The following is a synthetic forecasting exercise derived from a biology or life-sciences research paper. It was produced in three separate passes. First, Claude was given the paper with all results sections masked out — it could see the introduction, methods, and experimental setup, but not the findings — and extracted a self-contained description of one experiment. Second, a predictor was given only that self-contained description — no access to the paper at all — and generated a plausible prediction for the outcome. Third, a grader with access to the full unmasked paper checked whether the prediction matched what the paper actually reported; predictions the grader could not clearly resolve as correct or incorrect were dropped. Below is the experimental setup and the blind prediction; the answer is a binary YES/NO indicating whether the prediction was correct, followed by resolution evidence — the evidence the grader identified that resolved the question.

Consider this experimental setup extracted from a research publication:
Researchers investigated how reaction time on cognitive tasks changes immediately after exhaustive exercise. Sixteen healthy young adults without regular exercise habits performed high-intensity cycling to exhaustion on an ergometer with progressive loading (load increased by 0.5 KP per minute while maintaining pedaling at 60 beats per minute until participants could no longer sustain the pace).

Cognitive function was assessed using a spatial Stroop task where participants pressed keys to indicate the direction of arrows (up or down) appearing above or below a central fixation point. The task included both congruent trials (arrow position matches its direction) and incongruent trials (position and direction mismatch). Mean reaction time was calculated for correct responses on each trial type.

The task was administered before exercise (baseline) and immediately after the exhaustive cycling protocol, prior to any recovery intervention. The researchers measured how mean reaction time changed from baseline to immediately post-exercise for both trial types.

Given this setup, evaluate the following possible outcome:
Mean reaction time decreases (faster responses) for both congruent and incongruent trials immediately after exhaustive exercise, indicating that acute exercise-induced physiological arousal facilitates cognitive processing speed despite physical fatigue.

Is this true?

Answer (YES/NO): NO